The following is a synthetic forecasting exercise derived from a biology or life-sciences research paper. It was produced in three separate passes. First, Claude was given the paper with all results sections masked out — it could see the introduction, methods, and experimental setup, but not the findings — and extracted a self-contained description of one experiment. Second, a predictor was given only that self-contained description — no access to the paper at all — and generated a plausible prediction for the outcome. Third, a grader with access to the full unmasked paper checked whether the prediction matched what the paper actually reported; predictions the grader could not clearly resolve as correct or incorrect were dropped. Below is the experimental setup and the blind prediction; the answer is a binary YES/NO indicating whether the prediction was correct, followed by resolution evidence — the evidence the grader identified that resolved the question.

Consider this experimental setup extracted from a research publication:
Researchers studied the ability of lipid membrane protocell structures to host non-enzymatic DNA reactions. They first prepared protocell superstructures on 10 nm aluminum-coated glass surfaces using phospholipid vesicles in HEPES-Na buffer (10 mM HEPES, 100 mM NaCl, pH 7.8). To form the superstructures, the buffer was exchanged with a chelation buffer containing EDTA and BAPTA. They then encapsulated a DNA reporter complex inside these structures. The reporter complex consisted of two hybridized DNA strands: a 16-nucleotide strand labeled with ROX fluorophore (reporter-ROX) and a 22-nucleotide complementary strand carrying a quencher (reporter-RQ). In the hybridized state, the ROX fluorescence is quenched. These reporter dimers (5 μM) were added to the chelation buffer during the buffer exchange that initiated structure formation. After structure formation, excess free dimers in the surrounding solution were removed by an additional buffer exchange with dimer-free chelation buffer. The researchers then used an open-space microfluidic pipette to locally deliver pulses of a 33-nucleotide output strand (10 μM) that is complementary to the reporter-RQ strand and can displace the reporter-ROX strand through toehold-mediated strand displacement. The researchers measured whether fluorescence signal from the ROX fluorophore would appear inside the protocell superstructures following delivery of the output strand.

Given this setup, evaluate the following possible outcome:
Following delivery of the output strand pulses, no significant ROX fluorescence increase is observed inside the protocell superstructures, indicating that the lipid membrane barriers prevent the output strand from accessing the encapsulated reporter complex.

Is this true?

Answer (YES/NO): NO